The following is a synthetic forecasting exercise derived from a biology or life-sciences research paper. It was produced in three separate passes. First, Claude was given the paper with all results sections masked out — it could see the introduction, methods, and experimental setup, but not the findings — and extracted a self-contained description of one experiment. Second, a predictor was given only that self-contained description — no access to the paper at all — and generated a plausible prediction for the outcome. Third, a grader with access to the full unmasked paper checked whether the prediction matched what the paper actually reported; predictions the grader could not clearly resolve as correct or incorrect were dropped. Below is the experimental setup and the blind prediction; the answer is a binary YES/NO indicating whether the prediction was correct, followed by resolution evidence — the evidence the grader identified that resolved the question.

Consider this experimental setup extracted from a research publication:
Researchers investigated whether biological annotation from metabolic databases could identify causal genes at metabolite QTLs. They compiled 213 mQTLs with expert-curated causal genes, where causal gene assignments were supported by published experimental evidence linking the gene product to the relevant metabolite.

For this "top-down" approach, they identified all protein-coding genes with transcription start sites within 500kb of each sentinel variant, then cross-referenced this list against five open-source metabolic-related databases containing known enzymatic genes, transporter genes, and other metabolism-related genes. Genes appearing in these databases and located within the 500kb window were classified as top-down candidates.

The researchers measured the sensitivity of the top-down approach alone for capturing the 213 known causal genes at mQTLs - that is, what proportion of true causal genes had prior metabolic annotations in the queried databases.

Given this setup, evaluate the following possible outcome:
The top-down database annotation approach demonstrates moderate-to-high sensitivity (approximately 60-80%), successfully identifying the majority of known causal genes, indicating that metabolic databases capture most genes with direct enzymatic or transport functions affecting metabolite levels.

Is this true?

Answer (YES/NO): NO